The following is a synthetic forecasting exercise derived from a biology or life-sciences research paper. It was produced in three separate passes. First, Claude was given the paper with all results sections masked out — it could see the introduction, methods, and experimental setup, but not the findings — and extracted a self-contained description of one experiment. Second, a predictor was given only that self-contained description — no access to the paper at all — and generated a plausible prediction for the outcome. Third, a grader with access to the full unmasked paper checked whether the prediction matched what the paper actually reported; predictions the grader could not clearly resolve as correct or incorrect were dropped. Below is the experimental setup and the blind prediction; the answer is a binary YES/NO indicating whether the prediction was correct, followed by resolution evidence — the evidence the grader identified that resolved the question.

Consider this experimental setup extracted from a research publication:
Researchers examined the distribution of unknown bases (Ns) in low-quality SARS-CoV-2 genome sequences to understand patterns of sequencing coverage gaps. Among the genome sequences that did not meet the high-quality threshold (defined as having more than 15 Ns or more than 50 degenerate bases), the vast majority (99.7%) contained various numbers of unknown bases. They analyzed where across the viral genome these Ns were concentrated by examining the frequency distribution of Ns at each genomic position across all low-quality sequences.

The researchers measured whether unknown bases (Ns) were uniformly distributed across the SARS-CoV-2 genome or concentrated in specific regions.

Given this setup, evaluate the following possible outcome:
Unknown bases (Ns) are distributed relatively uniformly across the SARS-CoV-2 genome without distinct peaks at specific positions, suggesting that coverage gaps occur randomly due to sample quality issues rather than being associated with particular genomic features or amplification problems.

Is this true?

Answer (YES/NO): NO